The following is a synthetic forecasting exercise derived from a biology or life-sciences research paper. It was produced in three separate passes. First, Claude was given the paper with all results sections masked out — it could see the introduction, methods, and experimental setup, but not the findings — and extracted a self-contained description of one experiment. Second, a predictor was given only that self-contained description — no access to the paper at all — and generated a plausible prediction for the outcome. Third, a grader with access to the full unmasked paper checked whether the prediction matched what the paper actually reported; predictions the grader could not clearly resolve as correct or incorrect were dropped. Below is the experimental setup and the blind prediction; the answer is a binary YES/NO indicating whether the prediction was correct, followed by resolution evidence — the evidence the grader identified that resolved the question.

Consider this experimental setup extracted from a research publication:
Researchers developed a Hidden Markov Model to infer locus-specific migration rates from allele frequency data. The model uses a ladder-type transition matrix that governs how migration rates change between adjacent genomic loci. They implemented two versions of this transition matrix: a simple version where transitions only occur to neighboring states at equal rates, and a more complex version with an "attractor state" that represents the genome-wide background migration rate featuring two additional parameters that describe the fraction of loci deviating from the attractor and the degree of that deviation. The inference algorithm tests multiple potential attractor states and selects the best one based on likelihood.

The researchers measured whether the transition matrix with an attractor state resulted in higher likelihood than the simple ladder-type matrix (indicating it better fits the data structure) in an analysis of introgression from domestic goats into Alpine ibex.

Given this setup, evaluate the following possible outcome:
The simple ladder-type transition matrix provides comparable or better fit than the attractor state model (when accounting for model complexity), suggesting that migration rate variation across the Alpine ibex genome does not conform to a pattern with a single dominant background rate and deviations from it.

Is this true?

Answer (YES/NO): NO